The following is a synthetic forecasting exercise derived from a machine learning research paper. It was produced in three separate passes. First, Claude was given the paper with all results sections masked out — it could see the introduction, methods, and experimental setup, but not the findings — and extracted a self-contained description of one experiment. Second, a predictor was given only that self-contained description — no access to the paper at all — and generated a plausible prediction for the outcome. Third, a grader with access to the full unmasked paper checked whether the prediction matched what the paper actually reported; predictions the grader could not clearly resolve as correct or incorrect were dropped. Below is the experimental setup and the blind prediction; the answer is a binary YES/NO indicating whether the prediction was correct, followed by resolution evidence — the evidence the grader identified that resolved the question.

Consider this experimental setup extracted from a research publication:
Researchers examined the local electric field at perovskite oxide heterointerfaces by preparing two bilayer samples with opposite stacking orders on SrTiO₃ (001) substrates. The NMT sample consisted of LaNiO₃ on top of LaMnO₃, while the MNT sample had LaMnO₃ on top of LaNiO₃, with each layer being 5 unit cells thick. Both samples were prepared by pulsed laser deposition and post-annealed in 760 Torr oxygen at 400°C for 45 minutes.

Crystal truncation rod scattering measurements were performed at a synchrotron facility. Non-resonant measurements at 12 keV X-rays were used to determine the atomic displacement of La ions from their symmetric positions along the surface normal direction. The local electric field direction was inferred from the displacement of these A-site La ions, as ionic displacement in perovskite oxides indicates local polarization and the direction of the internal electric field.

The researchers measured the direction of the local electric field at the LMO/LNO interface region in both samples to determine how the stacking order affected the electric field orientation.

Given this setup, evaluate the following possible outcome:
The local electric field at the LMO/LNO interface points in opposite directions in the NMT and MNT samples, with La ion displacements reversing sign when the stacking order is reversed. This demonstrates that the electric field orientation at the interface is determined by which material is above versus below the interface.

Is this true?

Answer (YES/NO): NO